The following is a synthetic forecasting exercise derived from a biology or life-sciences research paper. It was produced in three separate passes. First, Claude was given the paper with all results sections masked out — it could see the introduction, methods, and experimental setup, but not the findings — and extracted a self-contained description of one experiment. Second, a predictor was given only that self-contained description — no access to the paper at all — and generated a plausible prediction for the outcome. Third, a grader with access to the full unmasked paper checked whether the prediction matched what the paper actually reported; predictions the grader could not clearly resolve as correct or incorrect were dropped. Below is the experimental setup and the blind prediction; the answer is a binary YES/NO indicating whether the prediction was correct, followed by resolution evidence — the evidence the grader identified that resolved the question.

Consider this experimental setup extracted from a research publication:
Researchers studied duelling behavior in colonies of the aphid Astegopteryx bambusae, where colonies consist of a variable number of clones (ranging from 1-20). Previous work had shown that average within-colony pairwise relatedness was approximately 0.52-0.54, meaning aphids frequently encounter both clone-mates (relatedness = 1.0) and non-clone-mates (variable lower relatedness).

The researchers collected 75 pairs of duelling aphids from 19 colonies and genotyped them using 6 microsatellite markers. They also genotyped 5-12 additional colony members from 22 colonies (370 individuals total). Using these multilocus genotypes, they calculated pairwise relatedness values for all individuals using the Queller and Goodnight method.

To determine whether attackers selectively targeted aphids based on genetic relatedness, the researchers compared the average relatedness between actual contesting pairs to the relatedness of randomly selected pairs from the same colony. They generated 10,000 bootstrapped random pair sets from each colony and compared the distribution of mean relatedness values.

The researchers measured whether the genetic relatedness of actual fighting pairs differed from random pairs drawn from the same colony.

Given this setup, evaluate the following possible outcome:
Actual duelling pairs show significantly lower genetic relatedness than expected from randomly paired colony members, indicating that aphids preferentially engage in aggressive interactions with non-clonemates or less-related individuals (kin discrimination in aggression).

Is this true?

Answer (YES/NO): NO